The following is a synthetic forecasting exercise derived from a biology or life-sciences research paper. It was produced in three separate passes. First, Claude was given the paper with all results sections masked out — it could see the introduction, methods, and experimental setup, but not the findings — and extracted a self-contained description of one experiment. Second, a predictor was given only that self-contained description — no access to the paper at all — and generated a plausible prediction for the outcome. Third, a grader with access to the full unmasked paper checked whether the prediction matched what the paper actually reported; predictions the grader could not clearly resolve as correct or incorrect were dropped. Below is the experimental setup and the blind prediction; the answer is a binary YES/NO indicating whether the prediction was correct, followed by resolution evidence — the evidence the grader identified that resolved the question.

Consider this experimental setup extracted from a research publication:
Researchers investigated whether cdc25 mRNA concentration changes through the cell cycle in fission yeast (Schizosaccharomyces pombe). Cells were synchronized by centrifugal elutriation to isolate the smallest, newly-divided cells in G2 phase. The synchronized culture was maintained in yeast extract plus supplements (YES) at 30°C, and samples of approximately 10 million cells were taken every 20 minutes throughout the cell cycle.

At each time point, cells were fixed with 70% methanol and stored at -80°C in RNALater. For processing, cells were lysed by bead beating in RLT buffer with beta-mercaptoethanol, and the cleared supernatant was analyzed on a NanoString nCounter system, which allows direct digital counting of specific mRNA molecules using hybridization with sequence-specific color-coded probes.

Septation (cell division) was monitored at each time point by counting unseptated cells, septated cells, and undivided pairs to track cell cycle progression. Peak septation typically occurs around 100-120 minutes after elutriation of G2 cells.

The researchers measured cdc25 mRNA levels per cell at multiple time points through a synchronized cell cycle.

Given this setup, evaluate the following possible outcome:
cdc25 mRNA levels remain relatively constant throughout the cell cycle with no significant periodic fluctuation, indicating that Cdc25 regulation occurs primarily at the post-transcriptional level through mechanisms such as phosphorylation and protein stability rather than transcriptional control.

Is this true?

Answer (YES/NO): NO